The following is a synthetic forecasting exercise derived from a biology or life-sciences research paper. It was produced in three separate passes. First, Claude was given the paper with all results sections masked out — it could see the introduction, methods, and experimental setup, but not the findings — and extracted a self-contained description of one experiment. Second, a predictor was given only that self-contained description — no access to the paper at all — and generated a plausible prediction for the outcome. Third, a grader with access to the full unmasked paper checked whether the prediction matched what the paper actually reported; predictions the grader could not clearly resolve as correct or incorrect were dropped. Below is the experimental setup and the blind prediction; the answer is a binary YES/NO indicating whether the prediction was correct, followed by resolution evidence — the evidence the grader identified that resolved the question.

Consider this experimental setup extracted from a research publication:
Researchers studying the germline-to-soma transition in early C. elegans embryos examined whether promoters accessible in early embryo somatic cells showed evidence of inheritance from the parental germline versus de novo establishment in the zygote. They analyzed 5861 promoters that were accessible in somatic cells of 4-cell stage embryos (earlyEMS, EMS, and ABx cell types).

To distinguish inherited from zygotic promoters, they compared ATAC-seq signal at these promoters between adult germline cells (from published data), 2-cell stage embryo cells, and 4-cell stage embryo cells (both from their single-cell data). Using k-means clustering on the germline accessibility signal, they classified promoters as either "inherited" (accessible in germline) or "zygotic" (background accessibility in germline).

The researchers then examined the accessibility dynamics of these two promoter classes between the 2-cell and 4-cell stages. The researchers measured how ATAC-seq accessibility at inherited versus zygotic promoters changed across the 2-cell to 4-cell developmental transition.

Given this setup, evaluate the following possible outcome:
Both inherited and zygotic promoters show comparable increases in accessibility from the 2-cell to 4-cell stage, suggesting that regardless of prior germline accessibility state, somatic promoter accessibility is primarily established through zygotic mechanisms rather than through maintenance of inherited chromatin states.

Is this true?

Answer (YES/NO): NO